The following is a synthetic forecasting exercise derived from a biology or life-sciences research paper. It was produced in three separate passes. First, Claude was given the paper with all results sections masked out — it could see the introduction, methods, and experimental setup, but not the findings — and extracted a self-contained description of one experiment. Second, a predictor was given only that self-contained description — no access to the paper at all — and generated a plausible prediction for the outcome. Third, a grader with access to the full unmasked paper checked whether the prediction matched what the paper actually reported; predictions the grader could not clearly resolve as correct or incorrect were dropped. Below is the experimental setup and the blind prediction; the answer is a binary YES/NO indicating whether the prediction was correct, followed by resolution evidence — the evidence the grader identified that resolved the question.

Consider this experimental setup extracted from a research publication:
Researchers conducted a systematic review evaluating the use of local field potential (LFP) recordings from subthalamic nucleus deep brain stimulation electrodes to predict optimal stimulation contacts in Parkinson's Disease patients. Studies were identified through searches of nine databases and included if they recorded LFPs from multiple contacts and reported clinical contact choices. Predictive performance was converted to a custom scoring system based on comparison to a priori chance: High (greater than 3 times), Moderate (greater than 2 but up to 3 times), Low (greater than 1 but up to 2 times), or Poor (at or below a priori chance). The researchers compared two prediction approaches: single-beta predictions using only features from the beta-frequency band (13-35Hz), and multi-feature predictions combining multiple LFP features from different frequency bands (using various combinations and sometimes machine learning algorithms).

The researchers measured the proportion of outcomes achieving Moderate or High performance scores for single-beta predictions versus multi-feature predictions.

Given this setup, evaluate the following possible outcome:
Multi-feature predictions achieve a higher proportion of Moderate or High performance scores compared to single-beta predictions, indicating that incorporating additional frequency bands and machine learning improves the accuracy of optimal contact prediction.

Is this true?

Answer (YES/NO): YES